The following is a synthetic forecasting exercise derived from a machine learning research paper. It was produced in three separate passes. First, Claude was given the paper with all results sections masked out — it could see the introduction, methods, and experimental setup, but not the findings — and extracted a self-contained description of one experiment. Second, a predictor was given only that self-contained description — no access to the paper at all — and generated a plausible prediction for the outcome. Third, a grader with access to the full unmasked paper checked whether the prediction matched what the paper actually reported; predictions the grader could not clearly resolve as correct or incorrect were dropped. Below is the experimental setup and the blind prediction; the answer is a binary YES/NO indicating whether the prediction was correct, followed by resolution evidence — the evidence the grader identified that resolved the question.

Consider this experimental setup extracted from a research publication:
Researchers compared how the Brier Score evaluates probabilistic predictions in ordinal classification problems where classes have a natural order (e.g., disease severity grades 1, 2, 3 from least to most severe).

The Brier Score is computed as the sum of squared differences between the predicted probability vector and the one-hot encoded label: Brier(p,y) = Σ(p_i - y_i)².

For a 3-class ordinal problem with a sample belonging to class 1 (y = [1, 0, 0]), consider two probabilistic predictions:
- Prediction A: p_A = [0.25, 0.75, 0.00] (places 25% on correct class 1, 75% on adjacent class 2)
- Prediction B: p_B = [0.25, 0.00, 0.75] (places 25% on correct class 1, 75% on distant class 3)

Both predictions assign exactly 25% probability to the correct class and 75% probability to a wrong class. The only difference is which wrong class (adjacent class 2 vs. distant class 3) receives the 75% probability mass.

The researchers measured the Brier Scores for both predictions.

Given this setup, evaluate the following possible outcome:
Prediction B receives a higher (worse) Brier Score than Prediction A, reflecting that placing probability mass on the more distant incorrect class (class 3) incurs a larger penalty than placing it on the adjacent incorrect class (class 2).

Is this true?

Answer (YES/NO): NO